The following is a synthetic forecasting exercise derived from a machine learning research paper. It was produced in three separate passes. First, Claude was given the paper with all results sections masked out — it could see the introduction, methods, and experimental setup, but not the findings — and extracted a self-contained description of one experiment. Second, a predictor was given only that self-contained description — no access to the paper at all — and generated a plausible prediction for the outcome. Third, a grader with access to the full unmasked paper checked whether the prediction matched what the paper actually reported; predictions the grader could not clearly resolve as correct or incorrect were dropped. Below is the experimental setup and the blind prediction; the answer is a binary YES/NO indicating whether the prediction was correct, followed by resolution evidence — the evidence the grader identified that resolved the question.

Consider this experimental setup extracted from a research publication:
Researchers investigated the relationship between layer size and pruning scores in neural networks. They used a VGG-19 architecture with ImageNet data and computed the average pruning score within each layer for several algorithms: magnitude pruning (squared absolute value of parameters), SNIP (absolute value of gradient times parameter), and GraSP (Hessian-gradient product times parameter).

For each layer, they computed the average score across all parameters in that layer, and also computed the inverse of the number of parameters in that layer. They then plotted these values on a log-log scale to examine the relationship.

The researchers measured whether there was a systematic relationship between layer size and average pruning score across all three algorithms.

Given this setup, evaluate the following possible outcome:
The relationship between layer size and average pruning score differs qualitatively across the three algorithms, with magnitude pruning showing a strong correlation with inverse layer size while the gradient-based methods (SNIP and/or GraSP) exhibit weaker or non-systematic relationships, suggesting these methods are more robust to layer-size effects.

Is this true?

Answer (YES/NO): NO